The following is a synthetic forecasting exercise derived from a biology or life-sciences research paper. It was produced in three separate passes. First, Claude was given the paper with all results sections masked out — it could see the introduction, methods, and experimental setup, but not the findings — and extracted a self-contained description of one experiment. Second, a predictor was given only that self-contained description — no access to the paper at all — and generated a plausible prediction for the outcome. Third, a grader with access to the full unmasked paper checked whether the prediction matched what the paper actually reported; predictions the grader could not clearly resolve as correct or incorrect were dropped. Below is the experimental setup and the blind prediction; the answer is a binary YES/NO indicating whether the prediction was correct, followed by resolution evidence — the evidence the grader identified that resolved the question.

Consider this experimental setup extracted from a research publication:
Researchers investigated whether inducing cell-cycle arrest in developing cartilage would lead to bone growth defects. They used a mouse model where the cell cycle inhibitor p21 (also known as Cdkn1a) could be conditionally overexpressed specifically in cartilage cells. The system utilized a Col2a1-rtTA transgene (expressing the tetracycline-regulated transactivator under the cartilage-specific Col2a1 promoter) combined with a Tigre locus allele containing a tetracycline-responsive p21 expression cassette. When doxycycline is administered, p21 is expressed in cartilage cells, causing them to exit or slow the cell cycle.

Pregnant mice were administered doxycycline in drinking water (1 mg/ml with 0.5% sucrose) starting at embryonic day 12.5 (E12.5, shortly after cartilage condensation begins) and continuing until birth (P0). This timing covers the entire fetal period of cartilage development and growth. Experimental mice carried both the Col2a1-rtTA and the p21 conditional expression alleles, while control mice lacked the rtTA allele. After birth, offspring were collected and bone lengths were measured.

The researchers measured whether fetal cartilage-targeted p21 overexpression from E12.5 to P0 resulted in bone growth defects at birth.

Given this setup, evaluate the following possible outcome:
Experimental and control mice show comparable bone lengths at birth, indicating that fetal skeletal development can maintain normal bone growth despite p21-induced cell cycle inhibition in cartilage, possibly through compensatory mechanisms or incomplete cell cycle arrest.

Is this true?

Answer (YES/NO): YES